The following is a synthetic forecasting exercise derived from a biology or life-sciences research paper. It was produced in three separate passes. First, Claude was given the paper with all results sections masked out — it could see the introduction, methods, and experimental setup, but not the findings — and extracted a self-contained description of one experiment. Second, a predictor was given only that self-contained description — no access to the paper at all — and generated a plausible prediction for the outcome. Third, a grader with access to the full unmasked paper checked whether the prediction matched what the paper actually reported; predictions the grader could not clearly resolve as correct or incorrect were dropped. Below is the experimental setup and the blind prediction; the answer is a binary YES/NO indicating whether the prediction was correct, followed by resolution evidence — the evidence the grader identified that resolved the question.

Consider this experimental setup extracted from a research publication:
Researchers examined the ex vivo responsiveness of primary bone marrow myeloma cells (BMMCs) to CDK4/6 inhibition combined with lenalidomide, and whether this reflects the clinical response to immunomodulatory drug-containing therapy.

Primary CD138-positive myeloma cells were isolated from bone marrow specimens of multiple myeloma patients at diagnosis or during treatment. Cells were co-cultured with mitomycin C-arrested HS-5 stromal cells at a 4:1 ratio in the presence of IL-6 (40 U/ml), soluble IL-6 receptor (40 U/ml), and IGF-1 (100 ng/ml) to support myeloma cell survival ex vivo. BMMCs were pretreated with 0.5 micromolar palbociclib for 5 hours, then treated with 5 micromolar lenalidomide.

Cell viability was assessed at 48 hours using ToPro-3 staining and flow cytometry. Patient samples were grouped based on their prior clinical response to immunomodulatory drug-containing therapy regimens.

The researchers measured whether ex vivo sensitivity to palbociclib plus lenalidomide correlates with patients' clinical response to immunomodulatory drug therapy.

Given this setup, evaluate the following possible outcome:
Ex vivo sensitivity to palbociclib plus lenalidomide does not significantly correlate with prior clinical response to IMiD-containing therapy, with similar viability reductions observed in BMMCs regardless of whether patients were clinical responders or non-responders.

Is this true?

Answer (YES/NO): NO